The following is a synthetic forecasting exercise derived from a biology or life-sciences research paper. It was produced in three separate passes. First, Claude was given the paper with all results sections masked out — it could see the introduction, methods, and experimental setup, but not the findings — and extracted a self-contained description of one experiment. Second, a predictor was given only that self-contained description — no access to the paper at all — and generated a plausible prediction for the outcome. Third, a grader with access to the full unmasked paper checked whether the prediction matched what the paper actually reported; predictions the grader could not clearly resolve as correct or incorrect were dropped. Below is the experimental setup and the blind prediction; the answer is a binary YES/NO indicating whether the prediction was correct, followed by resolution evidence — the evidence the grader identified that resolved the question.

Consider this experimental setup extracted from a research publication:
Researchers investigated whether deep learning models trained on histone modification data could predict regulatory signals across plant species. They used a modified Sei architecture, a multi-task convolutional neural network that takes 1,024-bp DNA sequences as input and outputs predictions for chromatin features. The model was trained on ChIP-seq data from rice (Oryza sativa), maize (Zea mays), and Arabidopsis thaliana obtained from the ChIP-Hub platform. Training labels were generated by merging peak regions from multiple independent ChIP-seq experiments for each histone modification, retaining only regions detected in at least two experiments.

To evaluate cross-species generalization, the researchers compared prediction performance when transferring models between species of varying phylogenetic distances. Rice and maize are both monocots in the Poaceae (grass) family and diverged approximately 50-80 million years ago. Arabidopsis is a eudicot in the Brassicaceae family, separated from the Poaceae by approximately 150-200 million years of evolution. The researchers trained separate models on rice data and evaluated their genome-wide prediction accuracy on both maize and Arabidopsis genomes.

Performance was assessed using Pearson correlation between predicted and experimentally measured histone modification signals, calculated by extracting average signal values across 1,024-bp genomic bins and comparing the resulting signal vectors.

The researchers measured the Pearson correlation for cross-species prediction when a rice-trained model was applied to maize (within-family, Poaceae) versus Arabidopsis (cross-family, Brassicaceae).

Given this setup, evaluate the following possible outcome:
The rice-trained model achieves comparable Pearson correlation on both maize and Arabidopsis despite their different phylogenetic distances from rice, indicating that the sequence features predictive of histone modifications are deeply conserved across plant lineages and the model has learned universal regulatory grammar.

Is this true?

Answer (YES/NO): NO